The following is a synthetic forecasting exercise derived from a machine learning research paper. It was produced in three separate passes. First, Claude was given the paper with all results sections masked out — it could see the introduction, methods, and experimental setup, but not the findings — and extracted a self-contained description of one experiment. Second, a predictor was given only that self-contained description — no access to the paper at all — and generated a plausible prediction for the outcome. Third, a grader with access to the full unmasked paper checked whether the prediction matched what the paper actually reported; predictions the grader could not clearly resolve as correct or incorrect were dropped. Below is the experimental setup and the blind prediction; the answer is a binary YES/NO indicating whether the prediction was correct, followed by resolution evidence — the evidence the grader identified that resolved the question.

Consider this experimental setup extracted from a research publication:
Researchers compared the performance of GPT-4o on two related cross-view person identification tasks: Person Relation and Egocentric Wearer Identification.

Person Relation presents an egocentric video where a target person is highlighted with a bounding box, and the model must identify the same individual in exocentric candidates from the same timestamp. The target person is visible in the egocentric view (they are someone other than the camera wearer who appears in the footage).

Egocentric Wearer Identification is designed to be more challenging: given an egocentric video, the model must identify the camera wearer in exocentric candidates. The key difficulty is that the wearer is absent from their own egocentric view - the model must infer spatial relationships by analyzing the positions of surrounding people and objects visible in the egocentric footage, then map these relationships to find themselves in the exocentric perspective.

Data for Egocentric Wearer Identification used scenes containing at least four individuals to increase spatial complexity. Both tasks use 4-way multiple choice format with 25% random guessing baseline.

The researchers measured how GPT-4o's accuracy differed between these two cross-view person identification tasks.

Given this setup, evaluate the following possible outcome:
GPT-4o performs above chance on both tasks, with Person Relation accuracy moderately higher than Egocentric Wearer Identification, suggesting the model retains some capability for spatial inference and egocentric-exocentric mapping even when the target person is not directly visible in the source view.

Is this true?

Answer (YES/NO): YES